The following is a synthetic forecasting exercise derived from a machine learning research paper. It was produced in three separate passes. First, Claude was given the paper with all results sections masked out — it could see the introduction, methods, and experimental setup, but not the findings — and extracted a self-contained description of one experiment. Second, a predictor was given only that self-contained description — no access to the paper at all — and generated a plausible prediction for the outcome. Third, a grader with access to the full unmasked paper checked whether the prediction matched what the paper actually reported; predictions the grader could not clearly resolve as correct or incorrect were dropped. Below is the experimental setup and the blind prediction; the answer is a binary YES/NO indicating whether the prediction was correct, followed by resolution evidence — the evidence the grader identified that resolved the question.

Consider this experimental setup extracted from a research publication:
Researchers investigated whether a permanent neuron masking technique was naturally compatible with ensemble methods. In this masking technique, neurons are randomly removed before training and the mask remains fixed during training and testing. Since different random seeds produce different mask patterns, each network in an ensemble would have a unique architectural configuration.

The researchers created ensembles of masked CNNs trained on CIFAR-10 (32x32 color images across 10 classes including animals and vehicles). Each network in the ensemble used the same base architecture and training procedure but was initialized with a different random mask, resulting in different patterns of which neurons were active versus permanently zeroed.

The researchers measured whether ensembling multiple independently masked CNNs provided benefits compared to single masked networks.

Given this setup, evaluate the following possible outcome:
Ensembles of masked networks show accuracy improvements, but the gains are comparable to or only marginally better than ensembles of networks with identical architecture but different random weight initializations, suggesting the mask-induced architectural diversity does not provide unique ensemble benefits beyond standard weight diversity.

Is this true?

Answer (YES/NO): NO